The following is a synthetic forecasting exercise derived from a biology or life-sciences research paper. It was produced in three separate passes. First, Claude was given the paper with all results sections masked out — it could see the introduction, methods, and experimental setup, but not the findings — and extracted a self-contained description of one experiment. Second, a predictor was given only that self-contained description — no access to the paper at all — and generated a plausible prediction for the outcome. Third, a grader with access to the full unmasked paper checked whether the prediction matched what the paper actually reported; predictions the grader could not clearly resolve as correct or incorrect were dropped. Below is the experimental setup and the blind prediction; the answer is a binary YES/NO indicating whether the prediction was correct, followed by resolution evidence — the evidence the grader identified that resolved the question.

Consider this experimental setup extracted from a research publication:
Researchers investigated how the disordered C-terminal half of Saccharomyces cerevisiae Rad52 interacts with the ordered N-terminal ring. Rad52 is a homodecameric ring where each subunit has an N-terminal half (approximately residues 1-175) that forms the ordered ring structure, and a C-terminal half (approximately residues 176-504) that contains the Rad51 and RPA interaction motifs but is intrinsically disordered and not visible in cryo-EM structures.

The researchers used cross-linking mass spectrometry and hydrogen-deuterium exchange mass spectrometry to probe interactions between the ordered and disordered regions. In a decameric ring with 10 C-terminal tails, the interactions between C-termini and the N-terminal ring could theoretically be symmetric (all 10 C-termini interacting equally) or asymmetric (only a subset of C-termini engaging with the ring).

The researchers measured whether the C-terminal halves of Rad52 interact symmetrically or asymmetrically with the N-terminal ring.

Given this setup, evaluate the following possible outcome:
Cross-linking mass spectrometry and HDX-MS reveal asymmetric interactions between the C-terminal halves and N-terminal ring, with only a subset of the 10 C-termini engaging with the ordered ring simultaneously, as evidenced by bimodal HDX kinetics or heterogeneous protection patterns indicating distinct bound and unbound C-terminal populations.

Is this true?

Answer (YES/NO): YES